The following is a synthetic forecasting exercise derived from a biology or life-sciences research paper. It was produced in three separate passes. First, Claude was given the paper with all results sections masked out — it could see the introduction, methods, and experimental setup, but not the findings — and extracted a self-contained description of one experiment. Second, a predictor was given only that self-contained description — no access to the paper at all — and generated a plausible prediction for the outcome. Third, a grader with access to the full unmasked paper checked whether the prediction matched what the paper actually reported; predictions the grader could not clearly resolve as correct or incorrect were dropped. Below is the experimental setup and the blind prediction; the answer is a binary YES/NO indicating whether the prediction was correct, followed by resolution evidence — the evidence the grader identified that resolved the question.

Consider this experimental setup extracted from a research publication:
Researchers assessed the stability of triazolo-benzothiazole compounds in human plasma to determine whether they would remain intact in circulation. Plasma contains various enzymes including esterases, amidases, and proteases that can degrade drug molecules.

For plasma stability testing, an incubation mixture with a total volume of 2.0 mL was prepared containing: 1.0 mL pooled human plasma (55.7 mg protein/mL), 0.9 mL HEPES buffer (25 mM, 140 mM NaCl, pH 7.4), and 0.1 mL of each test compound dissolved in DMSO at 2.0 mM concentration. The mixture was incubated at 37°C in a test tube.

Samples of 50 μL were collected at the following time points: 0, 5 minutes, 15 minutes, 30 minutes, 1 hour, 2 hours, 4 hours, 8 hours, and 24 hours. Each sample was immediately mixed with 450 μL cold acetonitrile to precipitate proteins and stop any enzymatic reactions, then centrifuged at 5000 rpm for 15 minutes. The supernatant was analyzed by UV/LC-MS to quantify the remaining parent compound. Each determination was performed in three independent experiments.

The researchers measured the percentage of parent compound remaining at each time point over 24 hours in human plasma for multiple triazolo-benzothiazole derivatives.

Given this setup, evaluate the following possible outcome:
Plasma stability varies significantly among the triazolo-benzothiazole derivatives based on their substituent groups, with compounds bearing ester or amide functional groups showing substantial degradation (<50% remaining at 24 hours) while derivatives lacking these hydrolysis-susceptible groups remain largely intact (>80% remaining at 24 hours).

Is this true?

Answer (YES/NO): NO